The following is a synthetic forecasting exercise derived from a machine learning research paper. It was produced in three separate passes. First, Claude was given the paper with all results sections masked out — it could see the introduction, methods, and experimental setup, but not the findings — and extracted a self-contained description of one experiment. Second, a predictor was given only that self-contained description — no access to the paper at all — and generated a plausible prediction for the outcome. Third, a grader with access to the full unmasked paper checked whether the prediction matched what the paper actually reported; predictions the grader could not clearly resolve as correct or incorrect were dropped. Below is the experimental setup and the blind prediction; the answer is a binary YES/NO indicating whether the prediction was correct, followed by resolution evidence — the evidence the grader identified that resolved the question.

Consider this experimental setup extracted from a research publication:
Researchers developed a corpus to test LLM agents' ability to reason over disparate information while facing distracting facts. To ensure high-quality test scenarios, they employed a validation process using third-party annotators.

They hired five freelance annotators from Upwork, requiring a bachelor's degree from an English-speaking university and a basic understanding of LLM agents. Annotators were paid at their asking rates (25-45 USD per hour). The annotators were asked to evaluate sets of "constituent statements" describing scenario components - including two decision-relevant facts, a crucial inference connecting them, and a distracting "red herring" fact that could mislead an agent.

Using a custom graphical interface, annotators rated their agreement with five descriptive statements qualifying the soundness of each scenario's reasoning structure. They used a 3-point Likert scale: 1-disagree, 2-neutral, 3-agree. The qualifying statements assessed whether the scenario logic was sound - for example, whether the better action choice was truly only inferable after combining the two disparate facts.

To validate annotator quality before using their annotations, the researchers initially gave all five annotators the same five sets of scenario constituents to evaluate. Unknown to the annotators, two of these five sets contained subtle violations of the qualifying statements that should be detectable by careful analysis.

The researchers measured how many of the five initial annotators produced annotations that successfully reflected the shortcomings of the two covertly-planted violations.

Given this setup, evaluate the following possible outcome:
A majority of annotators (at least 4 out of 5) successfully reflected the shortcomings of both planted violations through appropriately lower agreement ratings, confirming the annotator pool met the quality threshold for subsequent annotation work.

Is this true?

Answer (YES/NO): NO